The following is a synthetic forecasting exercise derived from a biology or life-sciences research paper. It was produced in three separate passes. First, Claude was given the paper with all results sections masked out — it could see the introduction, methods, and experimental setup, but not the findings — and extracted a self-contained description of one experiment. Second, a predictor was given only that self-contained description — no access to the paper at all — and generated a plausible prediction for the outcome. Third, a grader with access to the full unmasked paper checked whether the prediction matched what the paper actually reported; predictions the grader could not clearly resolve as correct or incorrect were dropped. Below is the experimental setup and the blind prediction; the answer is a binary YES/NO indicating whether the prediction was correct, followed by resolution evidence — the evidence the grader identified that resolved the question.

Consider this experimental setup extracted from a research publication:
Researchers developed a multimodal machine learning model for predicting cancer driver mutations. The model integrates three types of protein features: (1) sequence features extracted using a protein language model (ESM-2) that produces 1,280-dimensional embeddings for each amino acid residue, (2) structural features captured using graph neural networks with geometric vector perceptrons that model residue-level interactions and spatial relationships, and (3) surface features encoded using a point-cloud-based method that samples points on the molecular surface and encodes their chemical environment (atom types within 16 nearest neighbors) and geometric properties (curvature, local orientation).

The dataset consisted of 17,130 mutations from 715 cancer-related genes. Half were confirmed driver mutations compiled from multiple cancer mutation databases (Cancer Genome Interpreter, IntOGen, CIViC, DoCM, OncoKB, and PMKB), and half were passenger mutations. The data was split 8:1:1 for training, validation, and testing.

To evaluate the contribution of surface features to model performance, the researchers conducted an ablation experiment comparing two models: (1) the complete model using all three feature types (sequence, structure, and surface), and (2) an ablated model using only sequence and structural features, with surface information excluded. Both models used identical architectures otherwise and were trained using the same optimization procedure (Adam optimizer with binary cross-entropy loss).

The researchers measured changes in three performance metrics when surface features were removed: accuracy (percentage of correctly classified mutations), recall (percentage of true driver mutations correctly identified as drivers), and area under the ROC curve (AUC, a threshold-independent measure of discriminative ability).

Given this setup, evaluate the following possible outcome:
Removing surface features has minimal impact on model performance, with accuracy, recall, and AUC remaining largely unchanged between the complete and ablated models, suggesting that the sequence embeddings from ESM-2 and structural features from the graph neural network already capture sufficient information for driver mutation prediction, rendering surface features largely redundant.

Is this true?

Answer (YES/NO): NO